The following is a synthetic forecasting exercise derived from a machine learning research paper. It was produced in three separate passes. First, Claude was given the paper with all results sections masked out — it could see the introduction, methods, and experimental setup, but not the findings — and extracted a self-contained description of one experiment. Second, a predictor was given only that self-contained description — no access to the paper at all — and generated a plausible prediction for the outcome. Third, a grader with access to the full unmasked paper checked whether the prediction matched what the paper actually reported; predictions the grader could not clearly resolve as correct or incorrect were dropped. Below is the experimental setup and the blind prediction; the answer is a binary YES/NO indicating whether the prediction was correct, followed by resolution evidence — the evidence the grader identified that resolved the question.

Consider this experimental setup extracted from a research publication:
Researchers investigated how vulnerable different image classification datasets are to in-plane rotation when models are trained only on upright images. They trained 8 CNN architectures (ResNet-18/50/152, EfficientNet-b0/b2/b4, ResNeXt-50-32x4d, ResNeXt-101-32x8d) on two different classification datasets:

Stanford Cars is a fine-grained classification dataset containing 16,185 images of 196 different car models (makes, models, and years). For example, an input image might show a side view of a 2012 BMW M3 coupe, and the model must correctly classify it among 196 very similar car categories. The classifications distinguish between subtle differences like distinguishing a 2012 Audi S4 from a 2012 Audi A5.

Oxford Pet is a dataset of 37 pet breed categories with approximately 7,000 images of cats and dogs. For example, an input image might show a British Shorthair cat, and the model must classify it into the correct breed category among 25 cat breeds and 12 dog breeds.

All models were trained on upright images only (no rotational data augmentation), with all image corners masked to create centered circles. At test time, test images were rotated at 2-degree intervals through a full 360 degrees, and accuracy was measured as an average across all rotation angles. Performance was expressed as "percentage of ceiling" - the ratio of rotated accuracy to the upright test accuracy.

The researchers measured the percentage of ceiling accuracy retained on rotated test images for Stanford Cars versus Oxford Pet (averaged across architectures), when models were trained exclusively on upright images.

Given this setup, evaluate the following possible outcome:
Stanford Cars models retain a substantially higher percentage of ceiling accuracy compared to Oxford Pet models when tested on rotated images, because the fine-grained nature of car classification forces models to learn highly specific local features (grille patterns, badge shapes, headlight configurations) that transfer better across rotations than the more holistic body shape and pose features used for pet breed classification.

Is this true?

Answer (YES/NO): NO